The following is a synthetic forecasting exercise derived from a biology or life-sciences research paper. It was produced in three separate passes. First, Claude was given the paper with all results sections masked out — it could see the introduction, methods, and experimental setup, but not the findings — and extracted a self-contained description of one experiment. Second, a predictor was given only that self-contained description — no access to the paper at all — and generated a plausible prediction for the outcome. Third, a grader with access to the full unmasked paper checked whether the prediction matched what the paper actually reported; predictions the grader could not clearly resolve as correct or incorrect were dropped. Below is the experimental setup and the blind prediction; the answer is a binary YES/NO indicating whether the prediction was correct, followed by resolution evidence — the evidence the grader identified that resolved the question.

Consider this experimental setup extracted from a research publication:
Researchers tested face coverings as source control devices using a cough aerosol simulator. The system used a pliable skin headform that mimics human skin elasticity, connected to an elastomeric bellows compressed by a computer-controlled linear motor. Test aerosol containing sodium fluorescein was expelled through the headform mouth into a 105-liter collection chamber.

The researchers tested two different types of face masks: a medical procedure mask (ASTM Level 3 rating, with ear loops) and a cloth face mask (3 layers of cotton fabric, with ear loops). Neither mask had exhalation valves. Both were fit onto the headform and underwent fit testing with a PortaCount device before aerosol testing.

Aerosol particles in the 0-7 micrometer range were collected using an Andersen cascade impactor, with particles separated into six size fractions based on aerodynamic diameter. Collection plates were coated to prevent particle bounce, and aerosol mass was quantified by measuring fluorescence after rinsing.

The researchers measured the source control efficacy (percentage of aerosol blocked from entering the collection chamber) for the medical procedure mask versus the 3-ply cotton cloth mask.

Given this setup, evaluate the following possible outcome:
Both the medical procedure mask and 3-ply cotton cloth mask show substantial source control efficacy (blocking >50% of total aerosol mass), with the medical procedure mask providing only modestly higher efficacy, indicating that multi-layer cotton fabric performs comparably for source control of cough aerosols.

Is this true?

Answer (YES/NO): YES